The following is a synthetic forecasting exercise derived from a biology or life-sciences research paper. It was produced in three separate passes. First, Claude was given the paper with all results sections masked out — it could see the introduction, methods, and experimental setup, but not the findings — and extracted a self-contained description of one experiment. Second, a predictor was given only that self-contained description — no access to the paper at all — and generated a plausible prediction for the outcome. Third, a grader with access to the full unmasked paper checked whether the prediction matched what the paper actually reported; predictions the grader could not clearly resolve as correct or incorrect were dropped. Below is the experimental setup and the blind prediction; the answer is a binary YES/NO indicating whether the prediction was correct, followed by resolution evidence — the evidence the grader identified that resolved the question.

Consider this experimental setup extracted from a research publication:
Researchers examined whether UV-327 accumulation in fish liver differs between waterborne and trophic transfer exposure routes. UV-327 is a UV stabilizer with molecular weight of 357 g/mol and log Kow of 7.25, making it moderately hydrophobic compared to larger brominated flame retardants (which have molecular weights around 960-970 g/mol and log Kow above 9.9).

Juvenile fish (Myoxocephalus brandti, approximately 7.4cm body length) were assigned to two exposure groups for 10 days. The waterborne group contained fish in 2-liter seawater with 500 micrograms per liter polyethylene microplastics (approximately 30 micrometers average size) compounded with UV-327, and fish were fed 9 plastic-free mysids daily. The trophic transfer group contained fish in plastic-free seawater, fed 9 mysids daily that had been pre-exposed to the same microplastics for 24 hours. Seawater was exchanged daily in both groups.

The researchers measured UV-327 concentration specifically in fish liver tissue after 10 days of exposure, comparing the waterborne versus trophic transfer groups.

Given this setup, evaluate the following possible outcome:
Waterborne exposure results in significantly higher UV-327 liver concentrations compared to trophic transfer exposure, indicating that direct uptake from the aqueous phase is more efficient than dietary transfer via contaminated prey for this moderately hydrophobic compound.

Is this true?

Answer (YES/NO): NO